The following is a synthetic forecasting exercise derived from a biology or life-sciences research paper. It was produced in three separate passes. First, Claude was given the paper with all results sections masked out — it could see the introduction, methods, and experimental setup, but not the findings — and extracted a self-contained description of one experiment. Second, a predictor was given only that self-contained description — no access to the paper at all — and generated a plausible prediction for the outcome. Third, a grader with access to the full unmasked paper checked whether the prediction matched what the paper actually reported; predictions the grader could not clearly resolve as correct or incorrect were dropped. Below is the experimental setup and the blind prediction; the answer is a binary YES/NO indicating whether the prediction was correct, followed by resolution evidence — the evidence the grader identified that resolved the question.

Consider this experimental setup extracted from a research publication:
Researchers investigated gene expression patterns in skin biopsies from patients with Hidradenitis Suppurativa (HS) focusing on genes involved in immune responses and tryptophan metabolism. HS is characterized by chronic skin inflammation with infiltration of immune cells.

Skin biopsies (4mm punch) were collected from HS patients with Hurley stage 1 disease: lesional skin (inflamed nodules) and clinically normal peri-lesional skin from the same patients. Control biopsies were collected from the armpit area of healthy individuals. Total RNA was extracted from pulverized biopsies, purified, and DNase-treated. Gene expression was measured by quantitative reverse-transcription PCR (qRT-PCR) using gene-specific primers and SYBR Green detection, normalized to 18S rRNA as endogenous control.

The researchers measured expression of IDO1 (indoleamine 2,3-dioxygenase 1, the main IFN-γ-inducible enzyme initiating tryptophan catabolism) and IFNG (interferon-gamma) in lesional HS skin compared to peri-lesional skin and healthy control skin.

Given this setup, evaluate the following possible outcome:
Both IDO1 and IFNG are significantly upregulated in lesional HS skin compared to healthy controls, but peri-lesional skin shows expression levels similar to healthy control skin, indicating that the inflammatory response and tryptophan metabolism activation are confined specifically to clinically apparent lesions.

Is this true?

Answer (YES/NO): NO